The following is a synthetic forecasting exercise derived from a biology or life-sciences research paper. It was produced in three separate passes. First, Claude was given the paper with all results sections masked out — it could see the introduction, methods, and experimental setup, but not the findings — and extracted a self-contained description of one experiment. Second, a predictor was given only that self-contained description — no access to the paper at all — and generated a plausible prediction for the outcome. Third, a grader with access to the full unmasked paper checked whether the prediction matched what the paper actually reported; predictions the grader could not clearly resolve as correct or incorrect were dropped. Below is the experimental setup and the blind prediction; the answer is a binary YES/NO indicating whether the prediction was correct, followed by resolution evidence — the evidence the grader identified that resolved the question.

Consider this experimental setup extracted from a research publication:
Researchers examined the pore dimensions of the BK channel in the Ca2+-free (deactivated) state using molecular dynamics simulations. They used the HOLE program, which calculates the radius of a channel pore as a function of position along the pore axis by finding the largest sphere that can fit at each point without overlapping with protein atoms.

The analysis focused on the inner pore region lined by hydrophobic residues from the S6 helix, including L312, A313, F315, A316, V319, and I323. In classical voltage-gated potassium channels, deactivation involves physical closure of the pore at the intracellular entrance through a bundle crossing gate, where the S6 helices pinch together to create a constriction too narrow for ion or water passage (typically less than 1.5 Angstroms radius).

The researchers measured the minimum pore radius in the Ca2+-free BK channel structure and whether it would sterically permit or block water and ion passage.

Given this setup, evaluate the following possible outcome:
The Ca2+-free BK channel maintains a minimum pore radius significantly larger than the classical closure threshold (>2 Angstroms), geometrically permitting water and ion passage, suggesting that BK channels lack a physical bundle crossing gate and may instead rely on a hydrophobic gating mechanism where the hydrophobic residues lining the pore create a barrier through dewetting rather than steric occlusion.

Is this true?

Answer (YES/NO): YES